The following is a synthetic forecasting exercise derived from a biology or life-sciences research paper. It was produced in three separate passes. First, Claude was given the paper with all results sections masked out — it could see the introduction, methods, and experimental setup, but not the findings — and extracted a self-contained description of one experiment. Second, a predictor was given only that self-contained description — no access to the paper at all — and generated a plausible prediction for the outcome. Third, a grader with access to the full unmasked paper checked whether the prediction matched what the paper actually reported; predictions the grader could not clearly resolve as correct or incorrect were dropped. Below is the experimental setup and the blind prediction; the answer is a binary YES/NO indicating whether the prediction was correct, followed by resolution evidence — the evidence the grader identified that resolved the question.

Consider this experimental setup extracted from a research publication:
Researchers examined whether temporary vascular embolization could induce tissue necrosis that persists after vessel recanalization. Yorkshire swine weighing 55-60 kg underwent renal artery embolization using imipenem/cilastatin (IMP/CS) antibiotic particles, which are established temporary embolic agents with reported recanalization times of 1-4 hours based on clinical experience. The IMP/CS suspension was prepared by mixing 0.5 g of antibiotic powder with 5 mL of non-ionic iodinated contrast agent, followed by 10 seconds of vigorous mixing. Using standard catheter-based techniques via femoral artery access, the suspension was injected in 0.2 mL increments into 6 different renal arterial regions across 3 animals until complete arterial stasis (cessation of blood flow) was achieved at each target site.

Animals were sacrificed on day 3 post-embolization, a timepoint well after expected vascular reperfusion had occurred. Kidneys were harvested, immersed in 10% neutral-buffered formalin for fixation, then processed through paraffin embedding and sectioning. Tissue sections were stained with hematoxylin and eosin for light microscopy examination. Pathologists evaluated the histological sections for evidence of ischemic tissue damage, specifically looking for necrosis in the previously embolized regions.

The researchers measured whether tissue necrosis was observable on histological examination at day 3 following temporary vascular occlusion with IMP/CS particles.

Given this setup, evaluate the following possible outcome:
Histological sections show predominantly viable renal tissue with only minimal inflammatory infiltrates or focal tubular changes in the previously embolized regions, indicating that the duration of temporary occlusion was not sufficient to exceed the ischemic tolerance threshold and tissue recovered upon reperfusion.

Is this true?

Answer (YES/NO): NO